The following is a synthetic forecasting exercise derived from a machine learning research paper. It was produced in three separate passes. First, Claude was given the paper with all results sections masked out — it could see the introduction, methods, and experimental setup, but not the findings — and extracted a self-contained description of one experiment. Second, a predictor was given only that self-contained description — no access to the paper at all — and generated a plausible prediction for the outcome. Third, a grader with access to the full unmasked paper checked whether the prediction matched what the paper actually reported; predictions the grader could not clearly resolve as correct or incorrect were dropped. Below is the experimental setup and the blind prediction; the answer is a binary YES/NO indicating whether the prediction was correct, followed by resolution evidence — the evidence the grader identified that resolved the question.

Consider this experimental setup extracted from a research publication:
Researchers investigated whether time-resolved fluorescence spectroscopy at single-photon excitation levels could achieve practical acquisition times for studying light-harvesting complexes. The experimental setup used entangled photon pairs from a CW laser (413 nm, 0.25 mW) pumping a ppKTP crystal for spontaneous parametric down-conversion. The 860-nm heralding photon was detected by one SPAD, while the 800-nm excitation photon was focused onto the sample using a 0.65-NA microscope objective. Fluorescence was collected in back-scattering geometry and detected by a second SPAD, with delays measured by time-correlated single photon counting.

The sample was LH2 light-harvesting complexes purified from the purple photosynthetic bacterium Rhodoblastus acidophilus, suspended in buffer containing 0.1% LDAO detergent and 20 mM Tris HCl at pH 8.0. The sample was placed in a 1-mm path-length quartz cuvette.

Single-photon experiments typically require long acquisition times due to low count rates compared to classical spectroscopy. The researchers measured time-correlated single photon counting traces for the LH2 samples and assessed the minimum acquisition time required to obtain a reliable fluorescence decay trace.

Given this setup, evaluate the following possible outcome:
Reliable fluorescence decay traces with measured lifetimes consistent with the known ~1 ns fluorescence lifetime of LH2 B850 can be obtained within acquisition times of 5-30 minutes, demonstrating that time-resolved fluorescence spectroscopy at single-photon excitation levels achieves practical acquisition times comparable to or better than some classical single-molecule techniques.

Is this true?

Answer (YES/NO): NO